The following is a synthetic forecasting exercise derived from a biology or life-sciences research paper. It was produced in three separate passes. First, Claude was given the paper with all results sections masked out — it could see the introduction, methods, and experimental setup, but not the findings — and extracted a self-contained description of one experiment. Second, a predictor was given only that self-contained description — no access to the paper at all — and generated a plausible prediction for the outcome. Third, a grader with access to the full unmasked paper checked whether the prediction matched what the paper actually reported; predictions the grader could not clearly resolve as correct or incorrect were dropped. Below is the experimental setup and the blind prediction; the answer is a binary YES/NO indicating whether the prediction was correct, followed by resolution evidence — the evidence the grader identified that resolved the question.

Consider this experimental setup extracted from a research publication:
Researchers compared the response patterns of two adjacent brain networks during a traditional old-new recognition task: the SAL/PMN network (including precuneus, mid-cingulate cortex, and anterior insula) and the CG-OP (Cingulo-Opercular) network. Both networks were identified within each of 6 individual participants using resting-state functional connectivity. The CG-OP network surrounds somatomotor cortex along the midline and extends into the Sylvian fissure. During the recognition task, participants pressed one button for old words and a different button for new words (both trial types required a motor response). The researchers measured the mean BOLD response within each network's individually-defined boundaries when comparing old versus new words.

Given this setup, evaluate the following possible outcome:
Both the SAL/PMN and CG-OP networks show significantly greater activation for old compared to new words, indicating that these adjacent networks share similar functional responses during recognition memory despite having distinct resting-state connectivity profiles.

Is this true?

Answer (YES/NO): NO